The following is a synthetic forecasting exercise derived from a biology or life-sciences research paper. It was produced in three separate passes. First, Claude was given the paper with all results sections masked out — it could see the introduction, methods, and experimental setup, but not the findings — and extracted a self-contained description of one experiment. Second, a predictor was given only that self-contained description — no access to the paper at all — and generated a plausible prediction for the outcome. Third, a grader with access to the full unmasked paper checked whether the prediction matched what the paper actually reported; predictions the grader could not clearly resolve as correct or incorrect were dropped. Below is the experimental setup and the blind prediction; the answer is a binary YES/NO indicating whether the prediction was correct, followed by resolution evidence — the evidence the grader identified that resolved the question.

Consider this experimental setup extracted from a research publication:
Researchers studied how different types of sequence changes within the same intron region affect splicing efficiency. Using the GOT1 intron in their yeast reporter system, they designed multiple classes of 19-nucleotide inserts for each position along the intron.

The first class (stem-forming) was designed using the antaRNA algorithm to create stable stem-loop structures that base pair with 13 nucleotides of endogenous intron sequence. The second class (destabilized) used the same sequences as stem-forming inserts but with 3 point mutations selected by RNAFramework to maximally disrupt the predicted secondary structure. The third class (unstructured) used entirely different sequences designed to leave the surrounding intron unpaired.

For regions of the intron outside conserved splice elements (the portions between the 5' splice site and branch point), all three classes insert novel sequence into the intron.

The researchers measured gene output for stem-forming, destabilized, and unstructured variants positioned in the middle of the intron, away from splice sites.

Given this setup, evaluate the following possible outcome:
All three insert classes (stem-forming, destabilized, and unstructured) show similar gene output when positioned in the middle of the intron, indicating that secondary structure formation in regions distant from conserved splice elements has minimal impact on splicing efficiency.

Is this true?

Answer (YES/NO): YES